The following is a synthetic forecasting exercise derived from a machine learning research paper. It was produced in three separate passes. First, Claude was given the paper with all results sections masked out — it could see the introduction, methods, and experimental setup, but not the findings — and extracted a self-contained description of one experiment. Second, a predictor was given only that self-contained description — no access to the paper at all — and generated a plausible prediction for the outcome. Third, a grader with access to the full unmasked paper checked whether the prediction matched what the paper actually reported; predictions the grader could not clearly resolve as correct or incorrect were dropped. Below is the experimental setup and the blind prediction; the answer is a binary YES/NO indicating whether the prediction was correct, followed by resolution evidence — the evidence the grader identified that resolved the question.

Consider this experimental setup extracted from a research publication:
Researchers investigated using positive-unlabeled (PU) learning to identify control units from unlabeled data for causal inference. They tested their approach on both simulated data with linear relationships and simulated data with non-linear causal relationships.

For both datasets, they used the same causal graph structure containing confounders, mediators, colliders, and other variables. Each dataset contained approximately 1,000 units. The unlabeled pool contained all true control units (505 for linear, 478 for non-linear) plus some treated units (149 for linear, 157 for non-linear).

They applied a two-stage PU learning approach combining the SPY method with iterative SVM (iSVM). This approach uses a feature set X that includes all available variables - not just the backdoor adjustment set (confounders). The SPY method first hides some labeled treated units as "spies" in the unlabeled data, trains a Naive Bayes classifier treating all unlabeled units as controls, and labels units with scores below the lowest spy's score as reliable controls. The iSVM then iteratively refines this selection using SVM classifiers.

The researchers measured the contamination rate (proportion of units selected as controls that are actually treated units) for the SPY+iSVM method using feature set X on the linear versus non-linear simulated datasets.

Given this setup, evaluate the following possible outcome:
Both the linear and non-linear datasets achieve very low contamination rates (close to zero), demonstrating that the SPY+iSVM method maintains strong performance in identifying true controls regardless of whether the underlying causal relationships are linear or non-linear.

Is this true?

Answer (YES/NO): YES